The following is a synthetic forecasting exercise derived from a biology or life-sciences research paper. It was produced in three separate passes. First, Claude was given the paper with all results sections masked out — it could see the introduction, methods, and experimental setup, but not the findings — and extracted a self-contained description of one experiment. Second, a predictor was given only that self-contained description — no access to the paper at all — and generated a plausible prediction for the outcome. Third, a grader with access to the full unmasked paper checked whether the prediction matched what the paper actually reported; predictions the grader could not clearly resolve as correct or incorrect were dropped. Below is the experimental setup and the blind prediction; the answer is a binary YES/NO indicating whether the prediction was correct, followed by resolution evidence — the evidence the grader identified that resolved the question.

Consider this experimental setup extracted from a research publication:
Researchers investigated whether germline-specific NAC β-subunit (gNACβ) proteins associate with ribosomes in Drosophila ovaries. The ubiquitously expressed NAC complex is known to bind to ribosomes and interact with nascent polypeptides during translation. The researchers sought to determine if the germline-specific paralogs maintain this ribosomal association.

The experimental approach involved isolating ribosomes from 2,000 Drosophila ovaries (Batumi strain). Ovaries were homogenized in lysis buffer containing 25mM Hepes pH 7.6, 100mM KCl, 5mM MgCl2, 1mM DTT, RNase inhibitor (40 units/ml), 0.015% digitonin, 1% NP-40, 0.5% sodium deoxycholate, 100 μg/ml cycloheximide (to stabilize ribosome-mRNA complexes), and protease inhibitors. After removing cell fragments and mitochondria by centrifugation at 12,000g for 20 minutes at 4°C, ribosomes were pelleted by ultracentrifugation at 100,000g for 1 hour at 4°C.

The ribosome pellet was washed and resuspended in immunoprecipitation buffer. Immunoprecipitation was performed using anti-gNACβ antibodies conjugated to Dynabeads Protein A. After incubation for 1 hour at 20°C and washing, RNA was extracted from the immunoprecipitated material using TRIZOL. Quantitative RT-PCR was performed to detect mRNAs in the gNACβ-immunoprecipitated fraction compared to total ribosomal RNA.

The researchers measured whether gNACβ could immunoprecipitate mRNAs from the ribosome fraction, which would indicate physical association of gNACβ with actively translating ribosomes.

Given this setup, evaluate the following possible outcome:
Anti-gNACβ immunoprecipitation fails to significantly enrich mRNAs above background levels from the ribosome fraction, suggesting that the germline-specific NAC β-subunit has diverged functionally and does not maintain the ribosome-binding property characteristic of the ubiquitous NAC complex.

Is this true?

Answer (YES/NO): NO